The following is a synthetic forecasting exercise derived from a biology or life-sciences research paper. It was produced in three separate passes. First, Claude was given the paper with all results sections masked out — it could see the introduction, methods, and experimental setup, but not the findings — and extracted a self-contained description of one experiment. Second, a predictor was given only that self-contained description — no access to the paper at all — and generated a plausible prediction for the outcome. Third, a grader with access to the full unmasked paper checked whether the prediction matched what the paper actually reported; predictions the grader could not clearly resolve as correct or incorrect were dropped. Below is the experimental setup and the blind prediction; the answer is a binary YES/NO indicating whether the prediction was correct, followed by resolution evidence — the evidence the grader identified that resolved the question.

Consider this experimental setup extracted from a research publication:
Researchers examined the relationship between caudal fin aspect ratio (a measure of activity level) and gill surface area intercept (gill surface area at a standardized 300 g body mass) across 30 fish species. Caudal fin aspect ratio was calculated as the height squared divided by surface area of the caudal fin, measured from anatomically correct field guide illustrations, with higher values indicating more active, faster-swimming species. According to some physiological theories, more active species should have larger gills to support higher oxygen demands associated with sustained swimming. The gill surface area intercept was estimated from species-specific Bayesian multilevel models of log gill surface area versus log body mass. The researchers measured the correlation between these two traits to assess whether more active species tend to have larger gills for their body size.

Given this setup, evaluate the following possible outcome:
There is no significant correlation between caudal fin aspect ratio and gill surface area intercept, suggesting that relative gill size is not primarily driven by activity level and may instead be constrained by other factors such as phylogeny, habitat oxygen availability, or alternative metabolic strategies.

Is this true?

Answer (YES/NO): YES